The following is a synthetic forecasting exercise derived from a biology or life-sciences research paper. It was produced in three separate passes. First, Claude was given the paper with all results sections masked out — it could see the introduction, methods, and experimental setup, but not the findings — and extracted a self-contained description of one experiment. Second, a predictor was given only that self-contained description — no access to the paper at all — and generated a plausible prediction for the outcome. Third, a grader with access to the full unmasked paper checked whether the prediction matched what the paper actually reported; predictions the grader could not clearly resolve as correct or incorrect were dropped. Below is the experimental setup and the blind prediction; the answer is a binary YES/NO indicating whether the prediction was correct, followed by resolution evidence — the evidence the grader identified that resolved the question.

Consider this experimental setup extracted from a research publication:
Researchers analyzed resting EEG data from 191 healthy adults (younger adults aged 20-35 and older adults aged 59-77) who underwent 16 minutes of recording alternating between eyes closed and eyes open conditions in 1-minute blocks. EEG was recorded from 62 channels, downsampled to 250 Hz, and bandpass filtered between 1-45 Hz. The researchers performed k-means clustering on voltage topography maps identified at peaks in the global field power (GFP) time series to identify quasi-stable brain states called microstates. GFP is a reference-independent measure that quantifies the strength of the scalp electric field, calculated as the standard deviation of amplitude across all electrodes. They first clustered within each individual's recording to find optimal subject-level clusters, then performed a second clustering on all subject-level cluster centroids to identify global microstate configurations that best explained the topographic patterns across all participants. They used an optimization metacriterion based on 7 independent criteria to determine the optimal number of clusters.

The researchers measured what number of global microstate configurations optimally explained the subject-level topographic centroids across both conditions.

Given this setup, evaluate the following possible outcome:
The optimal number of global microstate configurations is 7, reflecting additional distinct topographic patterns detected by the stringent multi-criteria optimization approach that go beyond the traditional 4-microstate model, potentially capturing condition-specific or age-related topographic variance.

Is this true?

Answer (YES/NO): NO